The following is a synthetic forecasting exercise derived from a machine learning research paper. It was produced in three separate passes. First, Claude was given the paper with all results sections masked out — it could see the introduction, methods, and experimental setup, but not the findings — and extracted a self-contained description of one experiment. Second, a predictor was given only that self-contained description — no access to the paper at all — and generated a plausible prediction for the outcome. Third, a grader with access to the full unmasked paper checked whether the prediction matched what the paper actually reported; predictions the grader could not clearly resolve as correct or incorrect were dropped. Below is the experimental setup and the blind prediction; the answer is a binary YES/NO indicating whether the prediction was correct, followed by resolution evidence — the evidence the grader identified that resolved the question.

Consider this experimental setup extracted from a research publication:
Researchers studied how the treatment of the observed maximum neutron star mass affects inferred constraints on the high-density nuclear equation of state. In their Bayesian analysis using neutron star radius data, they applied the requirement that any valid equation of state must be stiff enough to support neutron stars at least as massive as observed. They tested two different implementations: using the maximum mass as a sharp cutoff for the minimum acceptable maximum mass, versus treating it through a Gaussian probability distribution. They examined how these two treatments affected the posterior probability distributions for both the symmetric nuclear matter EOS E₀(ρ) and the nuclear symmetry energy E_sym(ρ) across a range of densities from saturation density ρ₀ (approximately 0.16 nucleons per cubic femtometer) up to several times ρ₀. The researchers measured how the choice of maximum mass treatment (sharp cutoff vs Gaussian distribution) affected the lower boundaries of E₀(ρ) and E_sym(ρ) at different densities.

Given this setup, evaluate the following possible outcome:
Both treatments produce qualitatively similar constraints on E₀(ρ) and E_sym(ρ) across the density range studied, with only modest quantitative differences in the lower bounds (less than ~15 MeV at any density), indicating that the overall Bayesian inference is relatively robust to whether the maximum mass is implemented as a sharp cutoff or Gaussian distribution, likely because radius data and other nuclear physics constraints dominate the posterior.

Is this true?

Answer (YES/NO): YES